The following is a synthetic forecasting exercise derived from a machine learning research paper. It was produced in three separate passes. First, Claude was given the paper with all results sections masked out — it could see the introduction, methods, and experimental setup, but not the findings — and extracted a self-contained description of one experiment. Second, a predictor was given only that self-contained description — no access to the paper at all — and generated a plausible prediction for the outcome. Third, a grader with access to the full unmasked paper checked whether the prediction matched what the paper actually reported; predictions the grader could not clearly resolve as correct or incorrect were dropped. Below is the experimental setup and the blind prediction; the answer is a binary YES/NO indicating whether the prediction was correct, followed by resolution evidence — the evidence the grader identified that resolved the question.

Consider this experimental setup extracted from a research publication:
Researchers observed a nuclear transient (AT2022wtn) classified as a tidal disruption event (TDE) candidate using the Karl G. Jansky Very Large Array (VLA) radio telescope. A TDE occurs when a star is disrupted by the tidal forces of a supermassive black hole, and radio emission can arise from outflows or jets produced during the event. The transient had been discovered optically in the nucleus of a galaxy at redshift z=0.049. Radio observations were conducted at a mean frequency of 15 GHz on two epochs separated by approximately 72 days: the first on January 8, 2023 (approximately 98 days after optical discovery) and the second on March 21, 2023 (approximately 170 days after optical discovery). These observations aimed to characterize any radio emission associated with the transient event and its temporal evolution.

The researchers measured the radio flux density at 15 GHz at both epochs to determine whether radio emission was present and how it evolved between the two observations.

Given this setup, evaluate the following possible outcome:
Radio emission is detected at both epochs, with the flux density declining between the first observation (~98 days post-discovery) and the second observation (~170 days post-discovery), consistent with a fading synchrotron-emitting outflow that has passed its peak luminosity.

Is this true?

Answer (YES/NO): NO